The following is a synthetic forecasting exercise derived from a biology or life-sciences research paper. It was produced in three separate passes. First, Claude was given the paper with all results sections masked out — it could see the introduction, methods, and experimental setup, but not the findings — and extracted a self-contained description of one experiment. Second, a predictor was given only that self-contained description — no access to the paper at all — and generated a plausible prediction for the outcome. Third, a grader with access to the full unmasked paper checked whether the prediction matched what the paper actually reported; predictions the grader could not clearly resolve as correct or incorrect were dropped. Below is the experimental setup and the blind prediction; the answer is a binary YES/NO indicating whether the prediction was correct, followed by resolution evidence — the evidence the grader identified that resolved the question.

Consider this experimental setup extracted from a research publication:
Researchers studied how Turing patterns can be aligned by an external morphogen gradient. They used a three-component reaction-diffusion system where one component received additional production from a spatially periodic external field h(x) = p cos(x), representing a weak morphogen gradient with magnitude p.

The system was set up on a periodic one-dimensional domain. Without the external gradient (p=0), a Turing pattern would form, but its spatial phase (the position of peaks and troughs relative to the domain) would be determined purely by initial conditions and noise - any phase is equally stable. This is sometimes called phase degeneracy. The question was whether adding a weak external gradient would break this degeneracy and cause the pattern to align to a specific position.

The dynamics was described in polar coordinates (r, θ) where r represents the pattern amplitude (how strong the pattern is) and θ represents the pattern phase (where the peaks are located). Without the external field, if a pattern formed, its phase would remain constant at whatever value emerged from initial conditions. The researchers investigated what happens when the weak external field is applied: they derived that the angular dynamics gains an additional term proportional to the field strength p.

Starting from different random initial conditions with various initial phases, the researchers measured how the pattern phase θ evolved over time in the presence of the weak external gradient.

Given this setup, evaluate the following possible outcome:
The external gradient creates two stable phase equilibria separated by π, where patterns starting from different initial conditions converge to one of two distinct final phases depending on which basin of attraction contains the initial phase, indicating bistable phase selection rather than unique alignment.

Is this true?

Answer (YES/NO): NO